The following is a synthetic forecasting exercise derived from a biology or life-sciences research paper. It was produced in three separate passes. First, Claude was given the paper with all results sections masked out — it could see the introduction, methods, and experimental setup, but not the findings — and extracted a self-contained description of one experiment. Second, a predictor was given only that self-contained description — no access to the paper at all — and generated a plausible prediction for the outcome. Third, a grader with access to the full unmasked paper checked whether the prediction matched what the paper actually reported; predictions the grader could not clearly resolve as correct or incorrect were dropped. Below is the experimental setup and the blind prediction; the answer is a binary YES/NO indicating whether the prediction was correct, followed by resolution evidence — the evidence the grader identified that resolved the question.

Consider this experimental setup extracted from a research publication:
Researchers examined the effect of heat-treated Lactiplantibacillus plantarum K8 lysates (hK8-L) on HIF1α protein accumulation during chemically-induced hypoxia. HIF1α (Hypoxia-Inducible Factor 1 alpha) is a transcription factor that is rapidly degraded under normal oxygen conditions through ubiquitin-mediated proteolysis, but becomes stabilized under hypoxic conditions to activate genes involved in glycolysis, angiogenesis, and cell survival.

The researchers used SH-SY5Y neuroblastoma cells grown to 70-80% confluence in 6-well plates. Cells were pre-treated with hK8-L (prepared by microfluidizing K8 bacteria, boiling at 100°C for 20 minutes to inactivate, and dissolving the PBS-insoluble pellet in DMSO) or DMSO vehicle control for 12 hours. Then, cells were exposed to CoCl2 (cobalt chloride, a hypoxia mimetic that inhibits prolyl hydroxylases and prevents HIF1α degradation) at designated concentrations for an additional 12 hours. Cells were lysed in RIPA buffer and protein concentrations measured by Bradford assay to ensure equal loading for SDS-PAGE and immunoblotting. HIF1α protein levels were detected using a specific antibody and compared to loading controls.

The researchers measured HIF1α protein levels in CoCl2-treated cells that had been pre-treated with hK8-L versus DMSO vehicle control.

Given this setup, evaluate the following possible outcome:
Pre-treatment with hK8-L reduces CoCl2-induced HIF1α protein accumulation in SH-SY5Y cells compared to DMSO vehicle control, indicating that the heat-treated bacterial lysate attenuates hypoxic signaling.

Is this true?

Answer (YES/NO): YES